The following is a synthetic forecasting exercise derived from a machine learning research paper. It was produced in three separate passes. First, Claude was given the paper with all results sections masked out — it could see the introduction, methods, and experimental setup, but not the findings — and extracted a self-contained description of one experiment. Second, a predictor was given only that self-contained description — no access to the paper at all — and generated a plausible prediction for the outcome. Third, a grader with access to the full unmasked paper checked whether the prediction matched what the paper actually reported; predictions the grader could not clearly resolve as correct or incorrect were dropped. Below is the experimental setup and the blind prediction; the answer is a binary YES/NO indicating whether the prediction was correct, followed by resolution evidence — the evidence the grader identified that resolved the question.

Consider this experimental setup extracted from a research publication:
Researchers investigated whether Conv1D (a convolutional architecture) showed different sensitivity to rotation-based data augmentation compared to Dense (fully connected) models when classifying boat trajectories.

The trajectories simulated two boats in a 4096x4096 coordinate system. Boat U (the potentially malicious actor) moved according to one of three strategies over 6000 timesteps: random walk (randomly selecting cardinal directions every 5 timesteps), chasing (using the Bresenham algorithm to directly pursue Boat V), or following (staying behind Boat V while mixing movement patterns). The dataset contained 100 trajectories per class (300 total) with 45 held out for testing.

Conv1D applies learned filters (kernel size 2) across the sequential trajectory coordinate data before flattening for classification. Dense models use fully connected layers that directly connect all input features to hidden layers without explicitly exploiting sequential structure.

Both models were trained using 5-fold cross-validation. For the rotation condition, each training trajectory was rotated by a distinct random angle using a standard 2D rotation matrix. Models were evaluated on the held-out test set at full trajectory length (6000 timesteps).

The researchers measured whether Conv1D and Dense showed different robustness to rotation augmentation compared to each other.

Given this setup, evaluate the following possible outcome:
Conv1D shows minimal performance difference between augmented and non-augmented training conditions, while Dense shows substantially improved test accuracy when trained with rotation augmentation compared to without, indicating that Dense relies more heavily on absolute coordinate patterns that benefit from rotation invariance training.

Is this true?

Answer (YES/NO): NO